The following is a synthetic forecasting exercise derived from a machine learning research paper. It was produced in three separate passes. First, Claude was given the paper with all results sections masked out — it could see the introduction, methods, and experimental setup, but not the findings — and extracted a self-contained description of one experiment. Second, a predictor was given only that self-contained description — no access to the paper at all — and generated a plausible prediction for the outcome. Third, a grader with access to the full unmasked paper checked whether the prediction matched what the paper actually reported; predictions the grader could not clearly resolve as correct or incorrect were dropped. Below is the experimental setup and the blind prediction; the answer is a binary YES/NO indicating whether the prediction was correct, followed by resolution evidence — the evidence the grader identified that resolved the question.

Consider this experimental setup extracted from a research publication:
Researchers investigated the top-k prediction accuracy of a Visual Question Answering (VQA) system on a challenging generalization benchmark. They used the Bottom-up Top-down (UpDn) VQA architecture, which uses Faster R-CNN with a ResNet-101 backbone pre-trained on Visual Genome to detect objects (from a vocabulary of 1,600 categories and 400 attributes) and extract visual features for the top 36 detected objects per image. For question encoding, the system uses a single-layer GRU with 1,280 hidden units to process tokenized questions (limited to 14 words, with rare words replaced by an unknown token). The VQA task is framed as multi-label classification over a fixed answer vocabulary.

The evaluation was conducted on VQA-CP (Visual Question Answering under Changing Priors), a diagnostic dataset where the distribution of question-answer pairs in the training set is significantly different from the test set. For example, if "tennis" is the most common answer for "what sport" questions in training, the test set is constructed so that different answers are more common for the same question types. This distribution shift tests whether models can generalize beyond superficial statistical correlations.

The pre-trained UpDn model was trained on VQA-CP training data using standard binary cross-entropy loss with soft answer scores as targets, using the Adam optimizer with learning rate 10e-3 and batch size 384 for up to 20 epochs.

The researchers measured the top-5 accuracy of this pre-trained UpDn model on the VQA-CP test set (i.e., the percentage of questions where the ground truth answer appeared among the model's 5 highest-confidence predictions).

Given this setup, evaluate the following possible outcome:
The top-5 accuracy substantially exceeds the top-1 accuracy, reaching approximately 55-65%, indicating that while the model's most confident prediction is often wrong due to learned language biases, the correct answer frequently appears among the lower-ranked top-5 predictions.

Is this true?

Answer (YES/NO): NO